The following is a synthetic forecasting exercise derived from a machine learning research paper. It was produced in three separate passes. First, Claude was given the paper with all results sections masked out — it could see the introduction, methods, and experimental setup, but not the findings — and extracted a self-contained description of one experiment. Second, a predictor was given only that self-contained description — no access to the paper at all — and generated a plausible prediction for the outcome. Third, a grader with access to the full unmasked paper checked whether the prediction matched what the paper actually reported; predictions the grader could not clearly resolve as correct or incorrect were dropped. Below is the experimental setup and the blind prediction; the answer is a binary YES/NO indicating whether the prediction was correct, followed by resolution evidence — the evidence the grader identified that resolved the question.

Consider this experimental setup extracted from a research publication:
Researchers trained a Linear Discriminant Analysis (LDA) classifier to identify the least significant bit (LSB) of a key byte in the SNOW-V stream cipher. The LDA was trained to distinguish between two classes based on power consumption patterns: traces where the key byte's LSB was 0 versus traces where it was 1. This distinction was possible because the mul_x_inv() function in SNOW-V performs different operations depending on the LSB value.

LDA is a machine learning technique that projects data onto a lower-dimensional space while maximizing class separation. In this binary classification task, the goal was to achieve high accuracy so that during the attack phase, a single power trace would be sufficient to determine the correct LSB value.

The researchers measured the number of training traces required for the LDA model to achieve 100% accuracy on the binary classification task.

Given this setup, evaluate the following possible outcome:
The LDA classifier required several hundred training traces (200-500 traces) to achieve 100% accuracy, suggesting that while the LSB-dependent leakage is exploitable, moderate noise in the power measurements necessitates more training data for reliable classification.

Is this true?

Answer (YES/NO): NO